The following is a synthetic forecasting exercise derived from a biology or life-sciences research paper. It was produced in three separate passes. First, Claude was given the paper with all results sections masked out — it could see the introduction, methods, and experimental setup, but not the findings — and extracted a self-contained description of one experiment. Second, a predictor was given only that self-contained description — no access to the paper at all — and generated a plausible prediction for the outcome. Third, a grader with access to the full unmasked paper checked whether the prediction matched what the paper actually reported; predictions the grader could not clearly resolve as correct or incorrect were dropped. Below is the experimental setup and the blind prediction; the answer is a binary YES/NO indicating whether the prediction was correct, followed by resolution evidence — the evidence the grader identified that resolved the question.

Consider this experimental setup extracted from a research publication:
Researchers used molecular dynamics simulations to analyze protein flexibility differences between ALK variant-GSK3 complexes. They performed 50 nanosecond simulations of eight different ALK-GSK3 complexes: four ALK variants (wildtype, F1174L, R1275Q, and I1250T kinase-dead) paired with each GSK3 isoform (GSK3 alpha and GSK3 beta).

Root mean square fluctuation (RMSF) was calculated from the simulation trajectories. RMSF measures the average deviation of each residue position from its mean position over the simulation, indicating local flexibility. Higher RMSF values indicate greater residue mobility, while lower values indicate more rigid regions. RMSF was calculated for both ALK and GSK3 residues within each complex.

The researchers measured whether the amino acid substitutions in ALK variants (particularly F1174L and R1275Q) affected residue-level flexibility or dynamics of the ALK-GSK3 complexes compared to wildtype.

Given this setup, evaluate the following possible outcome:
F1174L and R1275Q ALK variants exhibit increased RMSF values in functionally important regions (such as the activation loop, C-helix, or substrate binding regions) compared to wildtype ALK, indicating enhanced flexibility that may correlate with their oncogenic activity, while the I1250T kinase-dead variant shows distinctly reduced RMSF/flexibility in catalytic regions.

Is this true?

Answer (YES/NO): NO